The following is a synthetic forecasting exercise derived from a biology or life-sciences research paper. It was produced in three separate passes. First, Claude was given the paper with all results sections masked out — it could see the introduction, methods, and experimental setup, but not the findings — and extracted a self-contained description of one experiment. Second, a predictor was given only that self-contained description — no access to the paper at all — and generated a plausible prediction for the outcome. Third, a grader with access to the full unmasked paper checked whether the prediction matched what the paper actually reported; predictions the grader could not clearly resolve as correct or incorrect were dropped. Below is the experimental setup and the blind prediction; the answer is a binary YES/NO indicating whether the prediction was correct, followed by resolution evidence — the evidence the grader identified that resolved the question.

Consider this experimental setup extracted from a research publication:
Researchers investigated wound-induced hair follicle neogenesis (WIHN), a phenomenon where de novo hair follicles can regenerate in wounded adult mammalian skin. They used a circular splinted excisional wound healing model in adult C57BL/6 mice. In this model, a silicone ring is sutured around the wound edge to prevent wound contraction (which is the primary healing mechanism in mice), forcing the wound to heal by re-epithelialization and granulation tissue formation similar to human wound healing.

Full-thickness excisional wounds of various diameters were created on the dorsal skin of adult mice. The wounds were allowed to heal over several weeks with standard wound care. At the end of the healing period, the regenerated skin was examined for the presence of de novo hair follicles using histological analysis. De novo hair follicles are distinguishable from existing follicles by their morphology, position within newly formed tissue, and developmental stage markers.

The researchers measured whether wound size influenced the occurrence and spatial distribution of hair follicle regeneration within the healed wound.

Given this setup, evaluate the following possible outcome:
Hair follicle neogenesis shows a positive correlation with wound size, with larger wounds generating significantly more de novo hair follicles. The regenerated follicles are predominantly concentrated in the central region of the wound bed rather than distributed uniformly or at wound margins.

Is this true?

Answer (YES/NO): NO